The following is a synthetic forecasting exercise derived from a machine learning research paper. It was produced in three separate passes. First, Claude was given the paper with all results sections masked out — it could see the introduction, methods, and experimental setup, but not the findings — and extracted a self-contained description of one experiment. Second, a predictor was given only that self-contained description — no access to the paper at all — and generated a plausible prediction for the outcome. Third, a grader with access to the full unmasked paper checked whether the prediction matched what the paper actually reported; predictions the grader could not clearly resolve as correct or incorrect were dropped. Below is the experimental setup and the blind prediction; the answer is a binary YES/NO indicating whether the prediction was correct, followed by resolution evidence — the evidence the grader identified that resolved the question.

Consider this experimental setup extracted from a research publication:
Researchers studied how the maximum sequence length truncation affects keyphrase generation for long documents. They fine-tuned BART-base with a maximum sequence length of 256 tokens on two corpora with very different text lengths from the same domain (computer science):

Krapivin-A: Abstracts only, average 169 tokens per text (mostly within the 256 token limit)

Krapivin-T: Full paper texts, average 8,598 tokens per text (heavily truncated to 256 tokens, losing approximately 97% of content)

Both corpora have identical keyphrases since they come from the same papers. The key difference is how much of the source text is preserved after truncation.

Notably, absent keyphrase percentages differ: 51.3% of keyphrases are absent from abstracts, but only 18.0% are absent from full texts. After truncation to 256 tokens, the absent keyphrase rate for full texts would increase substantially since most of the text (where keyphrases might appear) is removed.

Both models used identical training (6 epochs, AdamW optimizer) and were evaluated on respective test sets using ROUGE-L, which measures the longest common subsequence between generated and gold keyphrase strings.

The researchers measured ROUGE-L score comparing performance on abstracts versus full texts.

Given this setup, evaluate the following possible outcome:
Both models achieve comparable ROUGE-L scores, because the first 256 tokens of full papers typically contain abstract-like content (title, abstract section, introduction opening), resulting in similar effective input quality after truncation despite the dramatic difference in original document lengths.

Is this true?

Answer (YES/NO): NO